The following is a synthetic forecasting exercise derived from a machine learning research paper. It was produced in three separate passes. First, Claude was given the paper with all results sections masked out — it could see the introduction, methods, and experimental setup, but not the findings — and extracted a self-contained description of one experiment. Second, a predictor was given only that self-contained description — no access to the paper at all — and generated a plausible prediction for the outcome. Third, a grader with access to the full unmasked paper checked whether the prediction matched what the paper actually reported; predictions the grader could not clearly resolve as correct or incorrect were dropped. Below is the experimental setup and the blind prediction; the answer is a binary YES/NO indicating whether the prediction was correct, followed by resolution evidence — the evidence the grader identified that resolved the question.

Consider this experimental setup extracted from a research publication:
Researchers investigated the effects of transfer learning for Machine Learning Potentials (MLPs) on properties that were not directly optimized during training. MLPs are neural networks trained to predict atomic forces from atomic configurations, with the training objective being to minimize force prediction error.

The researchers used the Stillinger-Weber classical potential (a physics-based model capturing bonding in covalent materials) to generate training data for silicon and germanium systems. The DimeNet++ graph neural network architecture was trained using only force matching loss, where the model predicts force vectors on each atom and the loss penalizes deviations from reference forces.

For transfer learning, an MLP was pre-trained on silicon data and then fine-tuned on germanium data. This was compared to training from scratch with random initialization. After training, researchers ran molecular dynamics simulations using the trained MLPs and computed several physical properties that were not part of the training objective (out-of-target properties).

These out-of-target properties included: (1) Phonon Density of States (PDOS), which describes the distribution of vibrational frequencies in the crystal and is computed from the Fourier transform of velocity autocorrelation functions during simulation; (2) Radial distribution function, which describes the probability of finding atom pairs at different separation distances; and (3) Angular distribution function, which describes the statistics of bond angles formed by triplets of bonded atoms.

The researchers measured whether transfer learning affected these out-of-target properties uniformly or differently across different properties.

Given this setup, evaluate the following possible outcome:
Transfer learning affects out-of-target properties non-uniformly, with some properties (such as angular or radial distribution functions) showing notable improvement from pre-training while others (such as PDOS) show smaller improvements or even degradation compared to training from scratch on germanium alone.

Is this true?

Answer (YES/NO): NO